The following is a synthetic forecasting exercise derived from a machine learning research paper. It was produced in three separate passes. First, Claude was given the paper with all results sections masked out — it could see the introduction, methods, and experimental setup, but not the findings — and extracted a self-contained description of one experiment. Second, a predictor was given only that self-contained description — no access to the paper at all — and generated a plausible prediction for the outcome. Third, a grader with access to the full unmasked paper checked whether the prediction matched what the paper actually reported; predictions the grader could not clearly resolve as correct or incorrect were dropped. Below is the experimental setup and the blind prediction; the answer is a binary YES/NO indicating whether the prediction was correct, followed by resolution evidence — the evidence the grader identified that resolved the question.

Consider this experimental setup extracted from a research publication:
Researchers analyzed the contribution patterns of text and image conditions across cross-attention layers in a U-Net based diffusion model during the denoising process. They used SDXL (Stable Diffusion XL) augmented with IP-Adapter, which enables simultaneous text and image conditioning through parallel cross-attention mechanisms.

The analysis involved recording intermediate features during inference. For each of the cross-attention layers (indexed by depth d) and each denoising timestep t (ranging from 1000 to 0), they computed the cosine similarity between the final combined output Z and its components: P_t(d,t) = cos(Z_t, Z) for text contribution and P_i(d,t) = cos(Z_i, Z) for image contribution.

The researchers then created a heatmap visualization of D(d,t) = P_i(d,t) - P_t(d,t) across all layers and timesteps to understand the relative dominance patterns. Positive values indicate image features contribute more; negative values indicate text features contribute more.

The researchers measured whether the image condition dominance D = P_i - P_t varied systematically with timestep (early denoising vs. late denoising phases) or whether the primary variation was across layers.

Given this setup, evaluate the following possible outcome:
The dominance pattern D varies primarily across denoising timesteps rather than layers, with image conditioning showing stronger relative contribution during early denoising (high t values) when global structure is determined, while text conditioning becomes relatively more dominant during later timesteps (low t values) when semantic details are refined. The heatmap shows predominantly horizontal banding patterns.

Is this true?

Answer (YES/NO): NO